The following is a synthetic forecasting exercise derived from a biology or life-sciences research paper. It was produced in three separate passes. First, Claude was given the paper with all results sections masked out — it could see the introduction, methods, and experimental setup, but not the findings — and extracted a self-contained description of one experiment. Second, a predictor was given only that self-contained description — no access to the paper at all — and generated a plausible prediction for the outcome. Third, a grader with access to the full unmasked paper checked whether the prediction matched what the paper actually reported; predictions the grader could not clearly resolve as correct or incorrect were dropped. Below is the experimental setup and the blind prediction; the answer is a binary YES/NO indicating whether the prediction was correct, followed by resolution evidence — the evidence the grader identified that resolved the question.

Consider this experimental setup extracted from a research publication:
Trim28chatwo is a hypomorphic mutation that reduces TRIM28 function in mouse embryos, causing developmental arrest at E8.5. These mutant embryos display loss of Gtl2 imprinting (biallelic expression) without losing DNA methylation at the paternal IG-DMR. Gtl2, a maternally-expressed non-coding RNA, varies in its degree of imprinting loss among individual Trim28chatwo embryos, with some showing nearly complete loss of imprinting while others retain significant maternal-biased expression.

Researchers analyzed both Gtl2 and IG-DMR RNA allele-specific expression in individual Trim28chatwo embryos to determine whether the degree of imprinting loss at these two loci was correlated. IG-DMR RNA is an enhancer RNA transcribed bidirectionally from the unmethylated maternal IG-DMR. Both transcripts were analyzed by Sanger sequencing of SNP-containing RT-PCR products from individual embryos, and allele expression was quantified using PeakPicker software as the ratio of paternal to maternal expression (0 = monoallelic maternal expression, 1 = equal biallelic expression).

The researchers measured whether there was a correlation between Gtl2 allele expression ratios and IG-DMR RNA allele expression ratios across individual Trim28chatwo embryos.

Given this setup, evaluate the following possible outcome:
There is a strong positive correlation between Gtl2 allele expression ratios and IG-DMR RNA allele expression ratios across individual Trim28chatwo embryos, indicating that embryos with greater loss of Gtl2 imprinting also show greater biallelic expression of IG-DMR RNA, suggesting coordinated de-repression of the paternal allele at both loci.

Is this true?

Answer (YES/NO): NO